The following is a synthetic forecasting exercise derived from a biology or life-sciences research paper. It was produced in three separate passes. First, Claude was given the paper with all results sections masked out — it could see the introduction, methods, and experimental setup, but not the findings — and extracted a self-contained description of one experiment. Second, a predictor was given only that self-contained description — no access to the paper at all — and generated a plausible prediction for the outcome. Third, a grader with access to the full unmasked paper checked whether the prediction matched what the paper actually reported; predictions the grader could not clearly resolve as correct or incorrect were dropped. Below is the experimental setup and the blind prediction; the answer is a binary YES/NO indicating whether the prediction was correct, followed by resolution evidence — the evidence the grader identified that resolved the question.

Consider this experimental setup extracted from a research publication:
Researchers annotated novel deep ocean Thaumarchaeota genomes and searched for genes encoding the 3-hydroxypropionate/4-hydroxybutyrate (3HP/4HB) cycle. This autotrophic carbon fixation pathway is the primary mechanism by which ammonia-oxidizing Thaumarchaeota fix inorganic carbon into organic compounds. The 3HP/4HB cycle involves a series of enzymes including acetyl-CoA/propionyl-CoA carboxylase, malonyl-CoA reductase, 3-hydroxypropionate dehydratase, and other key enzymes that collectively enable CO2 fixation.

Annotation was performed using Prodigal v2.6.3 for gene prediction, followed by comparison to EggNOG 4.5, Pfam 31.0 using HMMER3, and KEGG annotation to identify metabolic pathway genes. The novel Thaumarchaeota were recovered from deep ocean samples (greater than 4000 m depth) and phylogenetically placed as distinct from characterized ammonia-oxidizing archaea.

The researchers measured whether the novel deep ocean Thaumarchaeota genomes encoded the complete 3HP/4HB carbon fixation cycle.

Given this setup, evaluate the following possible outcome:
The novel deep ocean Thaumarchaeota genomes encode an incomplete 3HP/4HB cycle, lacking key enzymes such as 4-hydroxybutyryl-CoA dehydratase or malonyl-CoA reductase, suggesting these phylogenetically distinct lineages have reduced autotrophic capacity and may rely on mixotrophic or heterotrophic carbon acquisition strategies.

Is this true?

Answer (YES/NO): NO